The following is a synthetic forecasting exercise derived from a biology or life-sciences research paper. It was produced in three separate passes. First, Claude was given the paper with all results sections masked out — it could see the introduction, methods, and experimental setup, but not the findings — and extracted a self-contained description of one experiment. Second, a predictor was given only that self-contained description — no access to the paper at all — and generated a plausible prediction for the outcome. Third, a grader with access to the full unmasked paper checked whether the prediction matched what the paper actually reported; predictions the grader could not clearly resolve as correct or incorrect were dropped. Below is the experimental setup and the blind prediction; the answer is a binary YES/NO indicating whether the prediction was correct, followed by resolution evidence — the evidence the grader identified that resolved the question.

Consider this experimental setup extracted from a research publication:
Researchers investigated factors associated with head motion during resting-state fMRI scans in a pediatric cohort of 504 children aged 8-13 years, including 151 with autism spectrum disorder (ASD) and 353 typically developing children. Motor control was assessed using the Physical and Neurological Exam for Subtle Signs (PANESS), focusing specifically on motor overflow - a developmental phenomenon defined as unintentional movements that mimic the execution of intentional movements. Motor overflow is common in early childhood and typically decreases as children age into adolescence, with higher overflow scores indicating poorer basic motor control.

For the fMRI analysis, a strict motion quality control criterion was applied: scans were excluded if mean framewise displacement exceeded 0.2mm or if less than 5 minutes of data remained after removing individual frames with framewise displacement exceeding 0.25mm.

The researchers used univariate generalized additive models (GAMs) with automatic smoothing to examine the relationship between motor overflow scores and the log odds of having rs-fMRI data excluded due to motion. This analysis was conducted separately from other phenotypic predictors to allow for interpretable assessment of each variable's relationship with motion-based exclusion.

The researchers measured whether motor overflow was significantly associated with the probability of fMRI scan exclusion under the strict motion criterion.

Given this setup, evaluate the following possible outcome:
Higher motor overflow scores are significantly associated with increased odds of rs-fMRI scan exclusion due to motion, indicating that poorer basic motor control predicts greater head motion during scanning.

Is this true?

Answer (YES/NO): YES